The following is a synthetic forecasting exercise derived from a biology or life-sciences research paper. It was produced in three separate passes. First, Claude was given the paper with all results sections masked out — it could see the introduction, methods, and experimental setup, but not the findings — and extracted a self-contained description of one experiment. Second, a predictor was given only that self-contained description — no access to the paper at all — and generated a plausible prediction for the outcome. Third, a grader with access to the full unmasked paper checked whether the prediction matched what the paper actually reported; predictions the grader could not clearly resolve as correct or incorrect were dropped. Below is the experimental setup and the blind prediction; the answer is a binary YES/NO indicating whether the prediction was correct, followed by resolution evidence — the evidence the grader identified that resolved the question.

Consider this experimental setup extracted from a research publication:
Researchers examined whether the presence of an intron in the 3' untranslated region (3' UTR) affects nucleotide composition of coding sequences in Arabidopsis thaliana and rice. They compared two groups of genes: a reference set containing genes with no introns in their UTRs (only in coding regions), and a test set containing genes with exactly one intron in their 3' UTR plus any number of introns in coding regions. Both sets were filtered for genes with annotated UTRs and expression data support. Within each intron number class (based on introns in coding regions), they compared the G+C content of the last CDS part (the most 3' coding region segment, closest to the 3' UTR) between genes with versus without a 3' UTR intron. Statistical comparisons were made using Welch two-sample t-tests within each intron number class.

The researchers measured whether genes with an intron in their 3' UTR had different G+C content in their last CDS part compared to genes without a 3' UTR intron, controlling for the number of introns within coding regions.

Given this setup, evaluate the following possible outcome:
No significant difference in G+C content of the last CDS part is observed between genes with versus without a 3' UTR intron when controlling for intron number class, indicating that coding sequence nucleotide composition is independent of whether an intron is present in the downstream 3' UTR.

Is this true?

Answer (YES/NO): NO